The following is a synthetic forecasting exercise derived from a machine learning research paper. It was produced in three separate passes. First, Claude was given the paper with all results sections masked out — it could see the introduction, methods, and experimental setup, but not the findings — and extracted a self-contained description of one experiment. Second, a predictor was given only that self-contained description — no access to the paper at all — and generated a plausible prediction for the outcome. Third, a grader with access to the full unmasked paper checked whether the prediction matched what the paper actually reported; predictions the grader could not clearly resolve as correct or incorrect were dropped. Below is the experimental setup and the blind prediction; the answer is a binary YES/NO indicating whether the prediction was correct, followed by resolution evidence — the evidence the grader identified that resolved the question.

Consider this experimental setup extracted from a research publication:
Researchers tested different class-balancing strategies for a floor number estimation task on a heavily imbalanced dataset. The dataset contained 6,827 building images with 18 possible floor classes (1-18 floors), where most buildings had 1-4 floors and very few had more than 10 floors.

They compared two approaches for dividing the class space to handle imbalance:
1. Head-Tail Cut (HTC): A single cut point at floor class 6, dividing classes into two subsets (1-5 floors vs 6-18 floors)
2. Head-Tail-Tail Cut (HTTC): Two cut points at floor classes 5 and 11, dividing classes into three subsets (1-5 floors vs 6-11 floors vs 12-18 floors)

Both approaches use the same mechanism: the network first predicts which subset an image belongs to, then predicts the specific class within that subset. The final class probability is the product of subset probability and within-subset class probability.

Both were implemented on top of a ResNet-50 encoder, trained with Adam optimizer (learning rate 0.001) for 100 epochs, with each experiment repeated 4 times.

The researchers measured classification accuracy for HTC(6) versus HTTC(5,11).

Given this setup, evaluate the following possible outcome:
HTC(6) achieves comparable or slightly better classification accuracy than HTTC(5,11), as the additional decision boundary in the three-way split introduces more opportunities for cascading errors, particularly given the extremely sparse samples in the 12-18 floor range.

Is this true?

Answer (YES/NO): NO